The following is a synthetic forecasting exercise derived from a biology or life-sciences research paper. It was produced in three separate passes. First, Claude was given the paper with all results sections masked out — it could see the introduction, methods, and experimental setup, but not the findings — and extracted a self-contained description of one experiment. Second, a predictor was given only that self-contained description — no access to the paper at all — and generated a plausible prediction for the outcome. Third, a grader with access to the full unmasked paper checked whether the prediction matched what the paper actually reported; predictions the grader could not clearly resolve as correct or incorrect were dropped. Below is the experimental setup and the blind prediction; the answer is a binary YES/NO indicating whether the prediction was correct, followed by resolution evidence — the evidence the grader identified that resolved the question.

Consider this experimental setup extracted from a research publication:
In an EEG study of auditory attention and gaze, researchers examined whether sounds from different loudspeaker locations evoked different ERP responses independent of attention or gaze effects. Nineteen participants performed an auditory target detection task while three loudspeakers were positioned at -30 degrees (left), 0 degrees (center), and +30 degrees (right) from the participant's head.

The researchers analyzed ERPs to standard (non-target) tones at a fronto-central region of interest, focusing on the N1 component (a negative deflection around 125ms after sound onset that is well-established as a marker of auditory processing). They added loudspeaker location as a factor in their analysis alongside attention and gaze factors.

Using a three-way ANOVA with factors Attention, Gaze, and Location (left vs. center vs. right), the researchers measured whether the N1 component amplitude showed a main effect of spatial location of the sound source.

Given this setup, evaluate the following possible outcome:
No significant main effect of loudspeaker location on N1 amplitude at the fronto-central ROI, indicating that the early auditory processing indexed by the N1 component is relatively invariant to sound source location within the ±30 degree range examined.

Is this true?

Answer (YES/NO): NO